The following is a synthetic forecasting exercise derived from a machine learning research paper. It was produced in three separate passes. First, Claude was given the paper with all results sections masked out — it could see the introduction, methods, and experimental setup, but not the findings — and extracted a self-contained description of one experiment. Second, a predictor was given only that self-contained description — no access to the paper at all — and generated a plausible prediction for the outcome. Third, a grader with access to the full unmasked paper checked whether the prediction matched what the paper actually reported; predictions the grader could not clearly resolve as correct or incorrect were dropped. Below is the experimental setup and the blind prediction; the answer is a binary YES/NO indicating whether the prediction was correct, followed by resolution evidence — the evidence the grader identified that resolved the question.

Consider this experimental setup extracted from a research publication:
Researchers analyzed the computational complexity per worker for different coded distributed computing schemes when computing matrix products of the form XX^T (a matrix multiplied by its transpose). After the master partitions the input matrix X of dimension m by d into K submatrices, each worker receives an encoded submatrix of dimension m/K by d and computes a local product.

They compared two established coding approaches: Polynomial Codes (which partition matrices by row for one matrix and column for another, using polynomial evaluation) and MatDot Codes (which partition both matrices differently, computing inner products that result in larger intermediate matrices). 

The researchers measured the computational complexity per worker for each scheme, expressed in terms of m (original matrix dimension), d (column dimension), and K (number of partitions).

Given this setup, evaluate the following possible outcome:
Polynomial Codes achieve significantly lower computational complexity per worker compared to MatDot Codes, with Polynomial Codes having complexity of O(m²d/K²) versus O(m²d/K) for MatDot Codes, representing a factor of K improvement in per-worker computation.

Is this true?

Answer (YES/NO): YES